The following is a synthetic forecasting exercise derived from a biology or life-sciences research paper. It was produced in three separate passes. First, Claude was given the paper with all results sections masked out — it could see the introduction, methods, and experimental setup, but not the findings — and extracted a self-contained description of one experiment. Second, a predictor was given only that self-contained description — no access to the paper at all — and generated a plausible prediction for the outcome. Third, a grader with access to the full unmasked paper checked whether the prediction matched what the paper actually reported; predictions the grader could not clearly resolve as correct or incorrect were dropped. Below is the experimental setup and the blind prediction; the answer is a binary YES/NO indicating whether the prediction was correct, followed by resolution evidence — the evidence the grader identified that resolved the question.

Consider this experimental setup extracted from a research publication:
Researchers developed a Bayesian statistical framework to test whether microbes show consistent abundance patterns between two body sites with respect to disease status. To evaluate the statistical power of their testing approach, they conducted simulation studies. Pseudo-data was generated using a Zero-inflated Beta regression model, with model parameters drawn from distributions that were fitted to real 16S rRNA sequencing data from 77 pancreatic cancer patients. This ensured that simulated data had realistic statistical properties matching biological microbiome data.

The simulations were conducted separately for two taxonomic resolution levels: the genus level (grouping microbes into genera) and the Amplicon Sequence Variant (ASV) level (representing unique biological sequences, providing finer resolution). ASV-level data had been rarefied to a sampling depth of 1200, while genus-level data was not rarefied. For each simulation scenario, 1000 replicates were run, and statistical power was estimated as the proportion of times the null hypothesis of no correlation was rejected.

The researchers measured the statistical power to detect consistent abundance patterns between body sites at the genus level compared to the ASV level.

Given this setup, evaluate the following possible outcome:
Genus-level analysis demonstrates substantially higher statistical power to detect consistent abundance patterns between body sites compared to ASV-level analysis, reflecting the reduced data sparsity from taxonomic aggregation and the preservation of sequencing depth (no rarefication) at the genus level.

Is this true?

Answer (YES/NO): YES